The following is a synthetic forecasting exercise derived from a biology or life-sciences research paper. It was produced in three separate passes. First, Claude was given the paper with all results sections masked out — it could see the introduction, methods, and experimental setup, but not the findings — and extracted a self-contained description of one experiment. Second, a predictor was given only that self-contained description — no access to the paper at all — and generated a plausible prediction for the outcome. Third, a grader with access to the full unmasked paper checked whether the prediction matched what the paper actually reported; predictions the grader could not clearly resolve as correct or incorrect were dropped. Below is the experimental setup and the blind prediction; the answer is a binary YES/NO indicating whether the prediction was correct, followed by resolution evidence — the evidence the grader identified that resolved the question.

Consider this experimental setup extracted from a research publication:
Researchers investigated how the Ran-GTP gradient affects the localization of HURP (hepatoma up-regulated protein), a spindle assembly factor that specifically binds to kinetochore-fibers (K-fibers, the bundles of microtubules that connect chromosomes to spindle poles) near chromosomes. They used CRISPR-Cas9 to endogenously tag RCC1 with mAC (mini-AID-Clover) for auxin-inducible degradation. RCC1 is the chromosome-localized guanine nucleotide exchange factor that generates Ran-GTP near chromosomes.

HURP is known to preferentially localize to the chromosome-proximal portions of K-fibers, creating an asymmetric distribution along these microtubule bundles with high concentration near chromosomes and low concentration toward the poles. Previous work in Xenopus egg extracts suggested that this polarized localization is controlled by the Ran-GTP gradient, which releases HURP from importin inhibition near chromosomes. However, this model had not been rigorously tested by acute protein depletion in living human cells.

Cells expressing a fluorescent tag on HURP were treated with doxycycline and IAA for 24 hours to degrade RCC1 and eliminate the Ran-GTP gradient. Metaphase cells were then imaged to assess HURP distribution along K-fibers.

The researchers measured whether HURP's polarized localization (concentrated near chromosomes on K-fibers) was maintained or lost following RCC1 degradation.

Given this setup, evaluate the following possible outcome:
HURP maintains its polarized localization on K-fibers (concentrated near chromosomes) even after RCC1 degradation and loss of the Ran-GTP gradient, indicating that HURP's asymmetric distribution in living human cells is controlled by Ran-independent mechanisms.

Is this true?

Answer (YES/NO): NO